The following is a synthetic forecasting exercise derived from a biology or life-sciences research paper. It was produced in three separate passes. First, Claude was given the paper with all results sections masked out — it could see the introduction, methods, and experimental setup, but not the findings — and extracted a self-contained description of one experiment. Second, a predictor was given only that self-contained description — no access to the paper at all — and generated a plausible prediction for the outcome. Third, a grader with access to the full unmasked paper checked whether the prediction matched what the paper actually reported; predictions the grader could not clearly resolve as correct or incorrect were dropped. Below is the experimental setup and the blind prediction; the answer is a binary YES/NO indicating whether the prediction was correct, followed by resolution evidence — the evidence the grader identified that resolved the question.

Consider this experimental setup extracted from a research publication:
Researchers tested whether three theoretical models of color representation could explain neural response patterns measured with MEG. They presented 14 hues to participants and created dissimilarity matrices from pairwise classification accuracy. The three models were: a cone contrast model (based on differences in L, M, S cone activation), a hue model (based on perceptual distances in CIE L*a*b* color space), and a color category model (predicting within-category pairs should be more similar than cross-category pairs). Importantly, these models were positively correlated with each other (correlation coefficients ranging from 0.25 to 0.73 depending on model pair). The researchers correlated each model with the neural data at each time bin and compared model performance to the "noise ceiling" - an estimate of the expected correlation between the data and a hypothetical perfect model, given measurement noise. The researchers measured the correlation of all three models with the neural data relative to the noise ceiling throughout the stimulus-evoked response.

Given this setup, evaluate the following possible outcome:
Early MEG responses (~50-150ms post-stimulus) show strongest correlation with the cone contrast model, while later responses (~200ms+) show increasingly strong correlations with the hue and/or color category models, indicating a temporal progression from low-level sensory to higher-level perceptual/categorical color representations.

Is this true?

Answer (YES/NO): NO